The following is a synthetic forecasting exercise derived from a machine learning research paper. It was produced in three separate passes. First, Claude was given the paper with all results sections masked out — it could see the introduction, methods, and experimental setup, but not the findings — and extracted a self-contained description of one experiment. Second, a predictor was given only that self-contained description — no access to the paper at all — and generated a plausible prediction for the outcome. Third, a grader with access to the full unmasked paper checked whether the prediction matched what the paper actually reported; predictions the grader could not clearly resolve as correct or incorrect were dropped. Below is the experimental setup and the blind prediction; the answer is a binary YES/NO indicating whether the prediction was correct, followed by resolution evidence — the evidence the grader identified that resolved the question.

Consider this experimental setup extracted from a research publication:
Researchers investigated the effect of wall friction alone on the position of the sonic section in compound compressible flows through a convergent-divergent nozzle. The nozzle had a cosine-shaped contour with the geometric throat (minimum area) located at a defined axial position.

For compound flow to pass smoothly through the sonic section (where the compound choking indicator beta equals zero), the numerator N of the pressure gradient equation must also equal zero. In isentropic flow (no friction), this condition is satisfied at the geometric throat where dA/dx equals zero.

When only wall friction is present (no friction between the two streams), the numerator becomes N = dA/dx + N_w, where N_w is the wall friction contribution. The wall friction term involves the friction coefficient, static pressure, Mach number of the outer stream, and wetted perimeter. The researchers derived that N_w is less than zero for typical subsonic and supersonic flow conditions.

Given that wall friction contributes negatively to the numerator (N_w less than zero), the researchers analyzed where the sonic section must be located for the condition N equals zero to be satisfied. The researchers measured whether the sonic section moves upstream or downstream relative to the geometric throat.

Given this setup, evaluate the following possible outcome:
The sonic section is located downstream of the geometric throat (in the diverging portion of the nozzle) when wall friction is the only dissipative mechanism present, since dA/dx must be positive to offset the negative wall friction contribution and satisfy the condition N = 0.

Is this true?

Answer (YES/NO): YES